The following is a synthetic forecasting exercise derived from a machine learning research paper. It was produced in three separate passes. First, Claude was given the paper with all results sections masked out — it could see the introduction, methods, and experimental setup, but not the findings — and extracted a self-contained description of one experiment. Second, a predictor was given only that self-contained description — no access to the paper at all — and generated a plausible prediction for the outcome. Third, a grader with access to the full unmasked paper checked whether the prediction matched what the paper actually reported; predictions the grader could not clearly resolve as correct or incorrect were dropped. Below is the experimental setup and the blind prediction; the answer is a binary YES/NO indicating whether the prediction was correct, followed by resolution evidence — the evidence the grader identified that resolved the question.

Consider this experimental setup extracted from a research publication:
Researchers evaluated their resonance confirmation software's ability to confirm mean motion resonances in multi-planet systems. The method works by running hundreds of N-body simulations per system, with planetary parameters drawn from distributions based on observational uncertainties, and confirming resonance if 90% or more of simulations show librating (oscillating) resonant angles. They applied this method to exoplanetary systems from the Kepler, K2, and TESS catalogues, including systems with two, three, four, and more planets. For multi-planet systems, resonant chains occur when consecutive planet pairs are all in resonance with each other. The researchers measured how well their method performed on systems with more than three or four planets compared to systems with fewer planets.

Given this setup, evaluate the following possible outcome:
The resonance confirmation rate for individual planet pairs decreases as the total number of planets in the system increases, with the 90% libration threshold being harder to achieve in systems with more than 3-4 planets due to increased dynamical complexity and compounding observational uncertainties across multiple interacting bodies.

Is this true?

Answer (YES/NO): YES